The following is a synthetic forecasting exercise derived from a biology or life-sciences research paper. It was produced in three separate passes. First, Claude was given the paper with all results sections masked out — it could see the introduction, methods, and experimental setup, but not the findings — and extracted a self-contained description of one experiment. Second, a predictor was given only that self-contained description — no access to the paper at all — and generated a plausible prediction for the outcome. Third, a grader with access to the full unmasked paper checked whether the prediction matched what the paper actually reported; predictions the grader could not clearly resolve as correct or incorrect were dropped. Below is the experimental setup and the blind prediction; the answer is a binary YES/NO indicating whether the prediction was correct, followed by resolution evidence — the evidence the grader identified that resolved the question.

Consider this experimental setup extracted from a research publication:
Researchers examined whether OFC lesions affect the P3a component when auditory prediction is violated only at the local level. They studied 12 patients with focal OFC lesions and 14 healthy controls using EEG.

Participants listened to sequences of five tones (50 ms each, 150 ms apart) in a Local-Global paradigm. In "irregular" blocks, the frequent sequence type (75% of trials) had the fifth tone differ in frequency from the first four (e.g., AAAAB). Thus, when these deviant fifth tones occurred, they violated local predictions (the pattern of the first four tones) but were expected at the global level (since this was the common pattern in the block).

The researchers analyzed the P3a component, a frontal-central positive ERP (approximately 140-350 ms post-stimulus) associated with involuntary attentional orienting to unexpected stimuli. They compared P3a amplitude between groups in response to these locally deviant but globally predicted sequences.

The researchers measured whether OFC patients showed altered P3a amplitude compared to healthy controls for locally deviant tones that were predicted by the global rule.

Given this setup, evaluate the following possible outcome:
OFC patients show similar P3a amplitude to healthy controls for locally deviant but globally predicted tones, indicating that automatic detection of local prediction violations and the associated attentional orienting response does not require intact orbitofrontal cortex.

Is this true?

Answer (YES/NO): YES